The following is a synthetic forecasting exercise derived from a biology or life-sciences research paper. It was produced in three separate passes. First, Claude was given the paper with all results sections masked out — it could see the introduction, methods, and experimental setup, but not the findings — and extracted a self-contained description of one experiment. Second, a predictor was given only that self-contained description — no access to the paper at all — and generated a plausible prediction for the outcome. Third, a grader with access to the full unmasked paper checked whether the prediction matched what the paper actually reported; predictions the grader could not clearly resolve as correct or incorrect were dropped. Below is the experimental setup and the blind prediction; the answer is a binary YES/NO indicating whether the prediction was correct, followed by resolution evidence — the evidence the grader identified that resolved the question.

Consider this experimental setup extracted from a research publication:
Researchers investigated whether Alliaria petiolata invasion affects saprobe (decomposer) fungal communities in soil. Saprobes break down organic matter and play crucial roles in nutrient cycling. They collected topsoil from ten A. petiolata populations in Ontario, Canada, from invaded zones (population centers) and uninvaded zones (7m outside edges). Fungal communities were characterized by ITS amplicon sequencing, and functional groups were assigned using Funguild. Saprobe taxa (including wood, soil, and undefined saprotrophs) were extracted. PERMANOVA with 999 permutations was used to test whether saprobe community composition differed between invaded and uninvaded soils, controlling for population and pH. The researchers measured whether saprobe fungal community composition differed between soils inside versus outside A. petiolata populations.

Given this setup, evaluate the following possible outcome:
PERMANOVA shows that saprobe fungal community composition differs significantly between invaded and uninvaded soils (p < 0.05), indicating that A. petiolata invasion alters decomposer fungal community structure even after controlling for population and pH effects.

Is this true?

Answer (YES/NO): YES